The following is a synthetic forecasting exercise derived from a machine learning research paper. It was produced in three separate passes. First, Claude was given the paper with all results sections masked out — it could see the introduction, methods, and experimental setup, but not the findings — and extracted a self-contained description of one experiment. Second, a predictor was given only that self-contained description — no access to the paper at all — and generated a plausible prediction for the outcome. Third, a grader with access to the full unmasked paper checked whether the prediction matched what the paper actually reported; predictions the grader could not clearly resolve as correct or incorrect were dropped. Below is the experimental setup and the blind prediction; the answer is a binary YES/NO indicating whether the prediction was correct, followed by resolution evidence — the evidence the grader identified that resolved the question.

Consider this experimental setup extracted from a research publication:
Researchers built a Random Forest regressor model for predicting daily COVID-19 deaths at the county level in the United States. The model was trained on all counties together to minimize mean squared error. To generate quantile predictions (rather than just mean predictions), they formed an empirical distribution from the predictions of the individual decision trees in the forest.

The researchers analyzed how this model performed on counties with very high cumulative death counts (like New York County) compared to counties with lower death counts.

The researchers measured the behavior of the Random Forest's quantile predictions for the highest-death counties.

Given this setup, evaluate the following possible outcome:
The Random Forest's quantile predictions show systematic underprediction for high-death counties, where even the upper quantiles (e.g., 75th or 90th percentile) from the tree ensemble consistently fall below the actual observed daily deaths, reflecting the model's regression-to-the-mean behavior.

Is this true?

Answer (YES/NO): NO